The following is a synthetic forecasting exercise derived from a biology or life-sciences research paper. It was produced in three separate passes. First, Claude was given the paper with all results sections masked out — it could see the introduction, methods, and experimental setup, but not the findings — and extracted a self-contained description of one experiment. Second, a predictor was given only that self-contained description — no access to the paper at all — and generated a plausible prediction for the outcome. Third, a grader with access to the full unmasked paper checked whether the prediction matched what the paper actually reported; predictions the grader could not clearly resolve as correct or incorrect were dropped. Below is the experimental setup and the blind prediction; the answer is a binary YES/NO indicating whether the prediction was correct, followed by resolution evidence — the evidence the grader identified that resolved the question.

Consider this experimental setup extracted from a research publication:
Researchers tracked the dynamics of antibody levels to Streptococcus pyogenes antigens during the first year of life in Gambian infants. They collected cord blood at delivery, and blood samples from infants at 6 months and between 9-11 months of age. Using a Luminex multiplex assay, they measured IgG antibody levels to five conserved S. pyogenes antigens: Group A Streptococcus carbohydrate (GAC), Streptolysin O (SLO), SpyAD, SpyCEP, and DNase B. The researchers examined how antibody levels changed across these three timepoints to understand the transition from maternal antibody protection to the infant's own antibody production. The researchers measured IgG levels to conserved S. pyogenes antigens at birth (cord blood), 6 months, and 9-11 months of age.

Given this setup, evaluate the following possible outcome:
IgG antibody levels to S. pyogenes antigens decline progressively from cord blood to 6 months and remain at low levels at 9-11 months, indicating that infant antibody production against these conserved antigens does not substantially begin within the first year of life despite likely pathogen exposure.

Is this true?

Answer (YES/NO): NO